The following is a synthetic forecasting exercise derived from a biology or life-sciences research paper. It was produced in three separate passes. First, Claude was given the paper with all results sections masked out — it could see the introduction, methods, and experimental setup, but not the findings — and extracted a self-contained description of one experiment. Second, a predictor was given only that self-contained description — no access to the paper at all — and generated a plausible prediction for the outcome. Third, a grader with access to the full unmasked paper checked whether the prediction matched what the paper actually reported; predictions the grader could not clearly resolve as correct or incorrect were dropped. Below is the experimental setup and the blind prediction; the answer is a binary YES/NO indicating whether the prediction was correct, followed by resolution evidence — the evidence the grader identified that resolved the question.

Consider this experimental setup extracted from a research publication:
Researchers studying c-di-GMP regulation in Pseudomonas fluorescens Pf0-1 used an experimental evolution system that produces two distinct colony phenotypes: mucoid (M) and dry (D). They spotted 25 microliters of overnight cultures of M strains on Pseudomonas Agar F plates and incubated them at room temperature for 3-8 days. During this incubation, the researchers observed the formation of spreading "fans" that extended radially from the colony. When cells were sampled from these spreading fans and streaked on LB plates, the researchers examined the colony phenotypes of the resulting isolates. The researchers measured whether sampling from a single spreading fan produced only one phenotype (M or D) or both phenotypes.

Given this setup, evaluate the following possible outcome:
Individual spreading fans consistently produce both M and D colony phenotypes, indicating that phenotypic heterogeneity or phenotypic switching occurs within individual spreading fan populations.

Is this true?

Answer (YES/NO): NO